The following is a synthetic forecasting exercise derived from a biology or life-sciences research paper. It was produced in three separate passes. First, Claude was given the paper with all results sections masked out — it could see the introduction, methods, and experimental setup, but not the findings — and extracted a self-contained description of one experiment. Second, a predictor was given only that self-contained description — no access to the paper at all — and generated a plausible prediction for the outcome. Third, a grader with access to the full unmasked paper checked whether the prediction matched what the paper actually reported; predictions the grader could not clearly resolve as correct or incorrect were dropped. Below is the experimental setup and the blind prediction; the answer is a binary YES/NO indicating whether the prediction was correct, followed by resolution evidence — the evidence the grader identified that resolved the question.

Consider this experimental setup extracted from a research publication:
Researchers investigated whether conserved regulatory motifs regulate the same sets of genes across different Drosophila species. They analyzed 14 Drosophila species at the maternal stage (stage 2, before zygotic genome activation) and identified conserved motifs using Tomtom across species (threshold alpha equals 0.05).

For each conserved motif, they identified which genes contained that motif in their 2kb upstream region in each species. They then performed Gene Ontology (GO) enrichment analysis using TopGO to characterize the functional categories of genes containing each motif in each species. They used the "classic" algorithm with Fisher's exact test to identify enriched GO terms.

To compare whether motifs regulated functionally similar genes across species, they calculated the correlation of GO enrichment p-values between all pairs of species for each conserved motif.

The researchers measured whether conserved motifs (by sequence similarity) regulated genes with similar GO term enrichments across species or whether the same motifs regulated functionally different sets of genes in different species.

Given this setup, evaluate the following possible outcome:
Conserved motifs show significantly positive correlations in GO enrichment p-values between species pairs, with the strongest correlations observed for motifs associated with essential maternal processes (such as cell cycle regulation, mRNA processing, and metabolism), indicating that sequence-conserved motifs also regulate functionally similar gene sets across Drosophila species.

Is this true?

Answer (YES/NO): NO